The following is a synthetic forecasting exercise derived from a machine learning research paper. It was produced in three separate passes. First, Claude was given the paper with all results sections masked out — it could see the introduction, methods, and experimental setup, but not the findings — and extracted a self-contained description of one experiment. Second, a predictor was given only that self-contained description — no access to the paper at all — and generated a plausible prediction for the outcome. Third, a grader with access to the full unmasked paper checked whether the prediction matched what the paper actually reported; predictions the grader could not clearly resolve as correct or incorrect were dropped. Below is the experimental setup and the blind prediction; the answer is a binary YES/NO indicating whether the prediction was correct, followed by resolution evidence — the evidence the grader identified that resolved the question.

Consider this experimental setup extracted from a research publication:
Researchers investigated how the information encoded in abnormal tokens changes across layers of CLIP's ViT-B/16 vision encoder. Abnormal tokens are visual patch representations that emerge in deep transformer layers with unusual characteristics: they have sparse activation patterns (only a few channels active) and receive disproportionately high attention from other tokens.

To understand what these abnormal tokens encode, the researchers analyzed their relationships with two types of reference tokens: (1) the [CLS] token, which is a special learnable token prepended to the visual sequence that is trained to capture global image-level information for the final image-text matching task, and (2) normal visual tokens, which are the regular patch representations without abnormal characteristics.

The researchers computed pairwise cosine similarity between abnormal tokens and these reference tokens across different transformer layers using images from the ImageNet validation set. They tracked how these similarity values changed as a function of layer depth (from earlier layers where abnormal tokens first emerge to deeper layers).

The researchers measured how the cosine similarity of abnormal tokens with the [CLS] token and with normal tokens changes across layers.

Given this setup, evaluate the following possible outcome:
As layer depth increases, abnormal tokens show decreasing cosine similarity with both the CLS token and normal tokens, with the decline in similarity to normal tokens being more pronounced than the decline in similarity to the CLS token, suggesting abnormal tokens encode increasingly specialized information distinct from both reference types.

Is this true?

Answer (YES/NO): NO